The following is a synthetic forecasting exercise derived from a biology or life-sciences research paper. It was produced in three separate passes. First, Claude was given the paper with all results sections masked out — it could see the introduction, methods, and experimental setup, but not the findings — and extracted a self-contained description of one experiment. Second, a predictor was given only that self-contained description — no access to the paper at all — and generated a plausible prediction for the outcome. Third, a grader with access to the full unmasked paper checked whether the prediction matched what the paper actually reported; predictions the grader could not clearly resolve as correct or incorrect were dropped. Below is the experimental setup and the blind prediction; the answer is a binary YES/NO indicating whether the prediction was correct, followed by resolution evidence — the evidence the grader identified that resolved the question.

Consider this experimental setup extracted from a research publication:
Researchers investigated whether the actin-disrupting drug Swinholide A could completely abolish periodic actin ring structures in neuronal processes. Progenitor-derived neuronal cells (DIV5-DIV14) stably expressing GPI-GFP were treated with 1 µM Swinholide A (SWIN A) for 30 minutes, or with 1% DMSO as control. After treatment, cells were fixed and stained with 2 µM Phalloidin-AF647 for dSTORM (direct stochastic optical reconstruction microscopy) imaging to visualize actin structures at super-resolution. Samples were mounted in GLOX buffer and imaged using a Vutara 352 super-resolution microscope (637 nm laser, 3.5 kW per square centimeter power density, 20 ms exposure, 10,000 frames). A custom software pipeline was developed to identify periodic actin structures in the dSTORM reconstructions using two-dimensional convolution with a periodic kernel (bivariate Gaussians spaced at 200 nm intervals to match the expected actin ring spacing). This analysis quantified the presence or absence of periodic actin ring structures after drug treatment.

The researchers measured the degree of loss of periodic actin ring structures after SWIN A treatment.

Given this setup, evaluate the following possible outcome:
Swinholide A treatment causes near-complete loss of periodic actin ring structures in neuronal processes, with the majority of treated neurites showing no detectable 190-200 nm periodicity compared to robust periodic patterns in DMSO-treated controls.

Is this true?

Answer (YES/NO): NO